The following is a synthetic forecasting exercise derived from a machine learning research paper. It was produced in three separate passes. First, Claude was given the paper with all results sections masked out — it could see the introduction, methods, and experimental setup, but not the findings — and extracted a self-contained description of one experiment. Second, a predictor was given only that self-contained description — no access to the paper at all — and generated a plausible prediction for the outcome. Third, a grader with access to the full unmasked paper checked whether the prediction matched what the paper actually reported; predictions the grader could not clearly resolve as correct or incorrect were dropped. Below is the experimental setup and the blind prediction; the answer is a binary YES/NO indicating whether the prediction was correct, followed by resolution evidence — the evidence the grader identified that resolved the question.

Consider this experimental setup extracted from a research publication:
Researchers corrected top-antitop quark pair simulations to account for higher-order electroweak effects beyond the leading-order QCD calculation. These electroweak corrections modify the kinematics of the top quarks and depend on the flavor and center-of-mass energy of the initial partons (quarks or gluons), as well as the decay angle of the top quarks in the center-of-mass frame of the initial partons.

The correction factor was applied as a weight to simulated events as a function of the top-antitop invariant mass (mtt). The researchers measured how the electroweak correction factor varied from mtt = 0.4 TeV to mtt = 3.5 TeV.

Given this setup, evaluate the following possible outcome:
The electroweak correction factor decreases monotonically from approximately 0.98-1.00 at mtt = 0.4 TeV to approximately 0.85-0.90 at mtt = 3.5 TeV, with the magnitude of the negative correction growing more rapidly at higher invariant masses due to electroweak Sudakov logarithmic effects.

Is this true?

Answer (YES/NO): YES